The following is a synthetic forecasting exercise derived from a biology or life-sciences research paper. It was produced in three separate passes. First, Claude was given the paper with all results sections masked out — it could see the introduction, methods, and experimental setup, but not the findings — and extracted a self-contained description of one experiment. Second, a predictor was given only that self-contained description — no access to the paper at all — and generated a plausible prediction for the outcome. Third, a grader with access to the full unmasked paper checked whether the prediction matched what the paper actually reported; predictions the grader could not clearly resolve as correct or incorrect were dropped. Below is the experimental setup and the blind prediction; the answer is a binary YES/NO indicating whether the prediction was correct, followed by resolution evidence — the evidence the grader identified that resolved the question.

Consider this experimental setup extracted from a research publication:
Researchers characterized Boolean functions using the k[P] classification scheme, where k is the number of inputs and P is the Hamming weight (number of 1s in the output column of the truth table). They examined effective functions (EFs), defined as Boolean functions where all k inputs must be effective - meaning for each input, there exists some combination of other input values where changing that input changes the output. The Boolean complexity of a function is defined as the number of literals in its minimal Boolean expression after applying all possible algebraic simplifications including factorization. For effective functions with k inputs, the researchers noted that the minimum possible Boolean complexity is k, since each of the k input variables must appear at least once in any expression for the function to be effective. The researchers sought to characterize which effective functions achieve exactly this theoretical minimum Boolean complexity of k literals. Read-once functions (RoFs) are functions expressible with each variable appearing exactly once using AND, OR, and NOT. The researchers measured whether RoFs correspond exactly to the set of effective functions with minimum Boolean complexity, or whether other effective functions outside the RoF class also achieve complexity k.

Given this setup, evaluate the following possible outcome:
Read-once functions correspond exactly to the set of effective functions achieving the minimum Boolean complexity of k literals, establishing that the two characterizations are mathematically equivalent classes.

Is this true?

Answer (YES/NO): YES